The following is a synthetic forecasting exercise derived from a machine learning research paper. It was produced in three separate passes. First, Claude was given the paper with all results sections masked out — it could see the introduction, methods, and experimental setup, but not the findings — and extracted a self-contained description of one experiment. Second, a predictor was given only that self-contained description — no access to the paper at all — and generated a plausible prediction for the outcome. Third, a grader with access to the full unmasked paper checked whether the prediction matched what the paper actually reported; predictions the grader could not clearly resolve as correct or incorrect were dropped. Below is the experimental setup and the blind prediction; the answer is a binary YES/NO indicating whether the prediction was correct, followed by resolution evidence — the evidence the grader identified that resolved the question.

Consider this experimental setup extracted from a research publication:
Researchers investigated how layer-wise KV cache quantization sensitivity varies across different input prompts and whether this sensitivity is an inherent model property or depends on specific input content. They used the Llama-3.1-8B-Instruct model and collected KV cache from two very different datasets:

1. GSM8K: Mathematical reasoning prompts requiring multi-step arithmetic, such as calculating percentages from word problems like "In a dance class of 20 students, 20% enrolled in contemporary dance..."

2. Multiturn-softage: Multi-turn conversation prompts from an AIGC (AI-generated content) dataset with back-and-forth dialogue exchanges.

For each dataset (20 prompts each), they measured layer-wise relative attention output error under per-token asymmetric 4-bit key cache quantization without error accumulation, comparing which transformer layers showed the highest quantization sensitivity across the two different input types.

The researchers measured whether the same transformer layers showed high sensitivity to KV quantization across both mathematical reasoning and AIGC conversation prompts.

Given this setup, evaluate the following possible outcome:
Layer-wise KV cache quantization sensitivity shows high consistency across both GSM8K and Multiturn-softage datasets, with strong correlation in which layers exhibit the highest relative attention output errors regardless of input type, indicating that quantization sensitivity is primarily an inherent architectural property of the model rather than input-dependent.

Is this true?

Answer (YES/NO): YES